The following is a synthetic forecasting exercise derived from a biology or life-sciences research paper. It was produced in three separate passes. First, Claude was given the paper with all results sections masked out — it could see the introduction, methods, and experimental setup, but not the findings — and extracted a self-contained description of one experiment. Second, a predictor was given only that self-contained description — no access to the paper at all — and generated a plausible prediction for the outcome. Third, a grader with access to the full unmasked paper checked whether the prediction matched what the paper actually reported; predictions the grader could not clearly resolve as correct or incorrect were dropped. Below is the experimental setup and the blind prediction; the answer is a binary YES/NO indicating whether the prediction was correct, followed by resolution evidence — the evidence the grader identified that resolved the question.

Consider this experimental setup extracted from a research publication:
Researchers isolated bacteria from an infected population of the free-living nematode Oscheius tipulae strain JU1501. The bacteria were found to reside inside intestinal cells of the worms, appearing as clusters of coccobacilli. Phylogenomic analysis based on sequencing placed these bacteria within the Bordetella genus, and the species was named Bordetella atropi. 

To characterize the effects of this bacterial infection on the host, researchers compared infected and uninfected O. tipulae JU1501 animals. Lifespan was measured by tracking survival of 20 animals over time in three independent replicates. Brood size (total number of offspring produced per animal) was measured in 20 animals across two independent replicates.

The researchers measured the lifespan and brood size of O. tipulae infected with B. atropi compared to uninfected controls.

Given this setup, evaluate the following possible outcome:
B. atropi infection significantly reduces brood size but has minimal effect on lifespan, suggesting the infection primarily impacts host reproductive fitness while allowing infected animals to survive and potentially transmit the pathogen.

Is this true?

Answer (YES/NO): NO